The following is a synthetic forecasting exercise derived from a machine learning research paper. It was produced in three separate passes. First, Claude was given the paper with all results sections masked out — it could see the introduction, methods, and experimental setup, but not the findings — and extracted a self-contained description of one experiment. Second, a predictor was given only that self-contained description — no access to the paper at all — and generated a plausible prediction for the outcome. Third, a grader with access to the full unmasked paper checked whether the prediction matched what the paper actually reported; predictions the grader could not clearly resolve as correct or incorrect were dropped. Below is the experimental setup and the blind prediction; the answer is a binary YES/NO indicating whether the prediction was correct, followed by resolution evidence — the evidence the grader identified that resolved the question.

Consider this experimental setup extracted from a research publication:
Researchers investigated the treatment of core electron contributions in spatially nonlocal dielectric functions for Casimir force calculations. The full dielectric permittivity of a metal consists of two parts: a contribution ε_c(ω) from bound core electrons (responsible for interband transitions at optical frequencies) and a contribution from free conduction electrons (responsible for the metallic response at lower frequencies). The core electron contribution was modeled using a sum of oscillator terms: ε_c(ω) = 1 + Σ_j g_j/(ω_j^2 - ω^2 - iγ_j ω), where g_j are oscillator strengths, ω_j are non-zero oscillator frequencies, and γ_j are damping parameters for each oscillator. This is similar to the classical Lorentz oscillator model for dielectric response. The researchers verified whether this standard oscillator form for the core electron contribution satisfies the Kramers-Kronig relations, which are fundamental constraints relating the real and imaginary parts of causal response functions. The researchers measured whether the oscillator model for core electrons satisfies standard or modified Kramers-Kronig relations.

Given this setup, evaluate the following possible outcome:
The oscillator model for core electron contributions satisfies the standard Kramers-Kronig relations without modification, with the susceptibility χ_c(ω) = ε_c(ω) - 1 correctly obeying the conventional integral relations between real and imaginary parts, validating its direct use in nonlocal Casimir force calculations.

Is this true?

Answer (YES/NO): YES